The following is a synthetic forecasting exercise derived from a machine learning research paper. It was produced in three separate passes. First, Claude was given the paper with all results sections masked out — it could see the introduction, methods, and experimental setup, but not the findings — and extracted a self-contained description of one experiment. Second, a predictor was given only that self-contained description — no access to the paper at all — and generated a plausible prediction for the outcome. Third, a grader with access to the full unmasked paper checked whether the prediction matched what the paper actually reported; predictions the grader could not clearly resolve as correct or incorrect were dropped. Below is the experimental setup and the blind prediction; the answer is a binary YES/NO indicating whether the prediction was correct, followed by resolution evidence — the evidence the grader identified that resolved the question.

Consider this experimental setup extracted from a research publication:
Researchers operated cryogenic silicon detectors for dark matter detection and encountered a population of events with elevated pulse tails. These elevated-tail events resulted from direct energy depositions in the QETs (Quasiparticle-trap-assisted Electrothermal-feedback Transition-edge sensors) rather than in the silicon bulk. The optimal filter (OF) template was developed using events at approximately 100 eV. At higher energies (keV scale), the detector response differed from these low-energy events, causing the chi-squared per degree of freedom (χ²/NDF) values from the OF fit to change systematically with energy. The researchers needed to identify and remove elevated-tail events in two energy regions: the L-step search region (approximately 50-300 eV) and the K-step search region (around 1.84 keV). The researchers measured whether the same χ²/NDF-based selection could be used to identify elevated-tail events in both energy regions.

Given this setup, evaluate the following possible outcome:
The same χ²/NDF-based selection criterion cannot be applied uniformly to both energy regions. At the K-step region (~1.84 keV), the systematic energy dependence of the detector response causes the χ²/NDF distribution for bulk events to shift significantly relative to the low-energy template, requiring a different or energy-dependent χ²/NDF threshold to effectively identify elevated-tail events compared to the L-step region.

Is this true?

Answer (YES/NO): YES